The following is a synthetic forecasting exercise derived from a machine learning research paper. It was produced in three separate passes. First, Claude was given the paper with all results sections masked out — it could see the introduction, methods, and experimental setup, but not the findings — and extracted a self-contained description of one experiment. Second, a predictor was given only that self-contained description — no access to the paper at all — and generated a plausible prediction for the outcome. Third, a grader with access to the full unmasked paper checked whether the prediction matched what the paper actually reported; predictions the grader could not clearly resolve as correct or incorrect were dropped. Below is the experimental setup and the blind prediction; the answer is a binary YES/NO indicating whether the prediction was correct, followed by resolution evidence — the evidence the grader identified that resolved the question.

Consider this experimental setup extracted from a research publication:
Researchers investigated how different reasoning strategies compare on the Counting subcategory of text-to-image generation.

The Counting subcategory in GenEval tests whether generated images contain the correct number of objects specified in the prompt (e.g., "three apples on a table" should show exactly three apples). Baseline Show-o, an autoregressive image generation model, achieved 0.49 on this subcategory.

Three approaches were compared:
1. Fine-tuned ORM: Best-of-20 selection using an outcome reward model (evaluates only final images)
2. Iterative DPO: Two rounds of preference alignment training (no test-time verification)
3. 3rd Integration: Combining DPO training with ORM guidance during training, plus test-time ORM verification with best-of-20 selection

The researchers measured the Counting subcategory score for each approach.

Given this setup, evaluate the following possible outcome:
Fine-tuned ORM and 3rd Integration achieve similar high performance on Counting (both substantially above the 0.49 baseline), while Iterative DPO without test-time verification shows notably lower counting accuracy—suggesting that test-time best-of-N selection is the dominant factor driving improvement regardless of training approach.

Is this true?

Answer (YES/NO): YES